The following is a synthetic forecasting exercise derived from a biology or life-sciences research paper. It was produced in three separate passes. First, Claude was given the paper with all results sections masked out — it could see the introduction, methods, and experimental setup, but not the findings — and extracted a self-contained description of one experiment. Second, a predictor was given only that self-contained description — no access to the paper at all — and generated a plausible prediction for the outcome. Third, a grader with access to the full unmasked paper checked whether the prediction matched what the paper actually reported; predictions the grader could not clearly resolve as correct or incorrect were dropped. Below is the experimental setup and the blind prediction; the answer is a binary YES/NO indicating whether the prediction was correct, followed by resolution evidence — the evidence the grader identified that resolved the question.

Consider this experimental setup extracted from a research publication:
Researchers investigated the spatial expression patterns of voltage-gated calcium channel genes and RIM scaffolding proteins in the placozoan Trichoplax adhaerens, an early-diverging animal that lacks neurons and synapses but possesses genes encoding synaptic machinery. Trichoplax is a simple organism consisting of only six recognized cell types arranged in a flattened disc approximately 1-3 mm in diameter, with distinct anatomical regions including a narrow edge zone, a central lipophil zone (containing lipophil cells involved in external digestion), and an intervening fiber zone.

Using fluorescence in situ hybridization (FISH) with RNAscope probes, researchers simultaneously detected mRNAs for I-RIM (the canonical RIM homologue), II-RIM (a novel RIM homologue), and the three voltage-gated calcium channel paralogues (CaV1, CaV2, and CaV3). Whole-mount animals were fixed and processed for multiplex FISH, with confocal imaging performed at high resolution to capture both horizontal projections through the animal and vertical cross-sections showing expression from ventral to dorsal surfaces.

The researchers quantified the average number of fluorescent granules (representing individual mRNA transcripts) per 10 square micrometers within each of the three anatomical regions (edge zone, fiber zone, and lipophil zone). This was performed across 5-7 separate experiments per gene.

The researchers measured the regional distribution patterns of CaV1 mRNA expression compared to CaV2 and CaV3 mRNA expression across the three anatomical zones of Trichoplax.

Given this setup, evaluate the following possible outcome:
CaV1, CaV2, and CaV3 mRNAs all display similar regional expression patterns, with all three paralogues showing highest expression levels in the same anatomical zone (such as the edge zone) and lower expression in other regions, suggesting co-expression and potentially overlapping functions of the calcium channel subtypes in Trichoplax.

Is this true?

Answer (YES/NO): NO